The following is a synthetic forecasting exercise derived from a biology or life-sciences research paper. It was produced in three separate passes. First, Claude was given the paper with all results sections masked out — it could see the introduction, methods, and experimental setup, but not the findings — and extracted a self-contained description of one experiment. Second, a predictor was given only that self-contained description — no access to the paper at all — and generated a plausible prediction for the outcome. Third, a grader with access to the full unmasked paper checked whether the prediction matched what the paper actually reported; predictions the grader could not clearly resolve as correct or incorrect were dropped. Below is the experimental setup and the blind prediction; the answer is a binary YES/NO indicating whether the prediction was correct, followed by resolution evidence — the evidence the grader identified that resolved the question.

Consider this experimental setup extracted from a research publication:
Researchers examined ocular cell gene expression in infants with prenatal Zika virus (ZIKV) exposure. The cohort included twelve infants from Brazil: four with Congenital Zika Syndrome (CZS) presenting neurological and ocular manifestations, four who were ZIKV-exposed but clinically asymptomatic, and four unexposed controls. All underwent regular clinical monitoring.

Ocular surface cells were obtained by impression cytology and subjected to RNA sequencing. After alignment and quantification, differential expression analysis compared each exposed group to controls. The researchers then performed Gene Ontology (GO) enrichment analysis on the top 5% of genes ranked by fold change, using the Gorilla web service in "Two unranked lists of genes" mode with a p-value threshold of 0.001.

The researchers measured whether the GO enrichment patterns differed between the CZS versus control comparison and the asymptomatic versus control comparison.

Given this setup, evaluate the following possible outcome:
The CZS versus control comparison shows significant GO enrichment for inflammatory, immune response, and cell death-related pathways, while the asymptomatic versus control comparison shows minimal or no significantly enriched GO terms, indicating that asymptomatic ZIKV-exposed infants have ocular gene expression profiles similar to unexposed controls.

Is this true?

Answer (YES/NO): NO